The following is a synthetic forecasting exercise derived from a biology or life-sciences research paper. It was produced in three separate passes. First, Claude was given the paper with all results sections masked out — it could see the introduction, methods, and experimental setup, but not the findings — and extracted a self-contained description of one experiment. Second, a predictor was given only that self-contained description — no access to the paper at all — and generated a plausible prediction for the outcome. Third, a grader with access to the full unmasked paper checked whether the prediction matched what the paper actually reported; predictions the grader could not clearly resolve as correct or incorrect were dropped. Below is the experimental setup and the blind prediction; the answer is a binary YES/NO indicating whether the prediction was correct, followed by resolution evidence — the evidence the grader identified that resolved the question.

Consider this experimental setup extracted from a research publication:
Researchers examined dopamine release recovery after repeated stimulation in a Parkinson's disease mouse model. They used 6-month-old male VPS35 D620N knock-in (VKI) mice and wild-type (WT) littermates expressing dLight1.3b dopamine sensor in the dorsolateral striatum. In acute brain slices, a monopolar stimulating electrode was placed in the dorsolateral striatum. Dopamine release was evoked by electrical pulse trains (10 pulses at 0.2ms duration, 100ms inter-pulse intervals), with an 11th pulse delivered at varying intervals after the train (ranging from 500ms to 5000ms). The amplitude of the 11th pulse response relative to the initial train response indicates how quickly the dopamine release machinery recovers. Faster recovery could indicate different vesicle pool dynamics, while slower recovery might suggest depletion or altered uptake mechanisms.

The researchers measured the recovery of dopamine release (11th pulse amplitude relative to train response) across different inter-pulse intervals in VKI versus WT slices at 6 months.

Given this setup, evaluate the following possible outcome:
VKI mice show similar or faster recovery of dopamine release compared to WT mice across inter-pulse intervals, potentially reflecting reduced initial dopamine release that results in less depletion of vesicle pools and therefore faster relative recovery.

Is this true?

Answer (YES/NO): NO